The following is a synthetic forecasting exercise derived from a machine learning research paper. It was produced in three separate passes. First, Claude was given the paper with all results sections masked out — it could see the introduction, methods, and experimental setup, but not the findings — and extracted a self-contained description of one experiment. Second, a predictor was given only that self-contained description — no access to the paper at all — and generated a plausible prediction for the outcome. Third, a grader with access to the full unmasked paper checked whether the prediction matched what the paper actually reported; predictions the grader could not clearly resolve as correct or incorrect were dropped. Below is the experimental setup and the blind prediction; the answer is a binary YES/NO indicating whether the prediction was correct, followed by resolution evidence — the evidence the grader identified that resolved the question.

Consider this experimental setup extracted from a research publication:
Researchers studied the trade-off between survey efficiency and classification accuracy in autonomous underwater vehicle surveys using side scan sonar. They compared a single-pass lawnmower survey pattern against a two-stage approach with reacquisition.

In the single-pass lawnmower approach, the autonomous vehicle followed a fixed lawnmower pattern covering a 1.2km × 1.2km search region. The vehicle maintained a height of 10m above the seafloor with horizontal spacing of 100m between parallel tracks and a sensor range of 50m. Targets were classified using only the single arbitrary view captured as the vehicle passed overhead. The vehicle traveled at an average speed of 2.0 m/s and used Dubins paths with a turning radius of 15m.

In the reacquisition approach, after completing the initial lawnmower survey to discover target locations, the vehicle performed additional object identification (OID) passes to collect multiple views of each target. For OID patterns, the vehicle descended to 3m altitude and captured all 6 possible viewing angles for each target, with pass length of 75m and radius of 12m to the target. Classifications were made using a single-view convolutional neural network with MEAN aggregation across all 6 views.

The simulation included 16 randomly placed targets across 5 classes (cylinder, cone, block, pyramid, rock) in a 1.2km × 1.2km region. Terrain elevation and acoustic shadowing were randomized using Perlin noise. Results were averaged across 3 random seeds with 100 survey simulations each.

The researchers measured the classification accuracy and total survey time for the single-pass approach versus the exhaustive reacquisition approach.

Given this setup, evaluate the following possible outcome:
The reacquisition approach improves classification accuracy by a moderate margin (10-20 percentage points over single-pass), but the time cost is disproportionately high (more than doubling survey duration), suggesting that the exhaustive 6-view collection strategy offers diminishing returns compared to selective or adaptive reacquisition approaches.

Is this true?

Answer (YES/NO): NO